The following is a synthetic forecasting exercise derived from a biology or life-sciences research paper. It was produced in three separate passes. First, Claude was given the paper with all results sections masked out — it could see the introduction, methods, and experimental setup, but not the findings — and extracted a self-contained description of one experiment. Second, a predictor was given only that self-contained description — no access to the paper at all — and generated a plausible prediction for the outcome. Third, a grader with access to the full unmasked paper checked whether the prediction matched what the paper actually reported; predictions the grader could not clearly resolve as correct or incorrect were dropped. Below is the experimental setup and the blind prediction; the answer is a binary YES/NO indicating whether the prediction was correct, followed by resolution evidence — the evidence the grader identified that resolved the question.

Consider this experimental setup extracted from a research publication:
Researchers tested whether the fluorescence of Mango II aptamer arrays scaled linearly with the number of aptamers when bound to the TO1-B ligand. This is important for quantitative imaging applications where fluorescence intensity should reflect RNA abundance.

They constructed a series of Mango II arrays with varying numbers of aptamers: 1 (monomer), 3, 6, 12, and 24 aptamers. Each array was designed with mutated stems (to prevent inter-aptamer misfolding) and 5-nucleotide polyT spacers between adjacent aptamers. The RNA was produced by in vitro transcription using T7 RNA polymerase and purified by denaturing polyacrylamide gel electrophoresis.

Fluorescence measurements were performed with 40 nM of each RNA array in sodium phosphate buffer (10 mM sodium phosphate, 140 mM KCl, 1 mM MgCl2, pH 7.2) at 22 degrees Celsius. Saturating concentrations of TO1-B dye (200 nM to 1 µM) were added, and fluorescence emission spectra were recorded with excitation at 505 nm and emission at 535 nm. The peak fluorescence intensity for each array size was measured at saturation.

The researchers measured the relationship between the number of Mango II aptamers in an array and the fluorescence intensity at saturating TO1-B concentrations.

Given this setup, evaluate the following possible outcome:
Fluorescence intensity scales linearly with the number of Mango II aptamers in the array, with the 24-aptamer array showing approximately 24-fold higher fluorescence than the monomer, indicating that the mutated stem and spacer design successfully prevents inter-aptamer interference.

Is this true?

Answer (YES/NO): NO